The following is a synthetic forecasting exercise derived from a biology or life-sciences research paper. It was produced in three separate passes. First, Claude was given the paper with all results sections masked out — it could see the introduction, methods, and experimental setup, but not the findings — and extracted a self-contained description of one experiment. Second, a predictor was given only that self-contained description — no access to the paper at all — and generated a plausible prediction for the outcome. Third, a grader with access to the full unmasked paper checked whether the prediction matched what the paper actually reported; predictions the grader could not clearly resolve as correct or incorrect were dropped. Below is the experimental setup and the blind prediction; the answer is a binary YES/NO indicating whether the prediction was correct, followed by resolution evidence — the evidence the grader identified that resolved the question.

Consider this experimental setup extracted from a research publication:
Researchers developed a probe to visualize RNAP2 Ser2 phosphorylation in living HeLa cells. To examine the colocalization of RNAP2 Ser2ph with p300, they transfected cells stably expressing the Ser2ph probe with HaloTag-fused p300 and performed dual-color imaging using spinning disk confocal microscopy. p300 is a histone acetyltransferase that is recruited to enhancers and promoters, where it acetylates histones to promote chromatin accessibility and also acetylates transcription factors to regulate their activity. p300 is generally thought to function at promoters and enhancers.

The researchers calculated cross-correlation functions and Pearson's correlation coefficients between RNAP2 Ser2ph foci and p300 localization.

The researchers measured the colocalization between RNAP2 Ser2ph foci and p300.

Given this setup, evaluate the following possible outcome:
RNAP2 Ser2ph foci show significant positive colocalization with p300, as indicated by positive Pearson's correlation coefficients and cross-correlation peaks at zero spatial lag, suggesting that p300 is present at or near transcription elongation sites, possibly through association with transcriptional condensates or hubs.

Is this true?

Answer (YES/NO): NO